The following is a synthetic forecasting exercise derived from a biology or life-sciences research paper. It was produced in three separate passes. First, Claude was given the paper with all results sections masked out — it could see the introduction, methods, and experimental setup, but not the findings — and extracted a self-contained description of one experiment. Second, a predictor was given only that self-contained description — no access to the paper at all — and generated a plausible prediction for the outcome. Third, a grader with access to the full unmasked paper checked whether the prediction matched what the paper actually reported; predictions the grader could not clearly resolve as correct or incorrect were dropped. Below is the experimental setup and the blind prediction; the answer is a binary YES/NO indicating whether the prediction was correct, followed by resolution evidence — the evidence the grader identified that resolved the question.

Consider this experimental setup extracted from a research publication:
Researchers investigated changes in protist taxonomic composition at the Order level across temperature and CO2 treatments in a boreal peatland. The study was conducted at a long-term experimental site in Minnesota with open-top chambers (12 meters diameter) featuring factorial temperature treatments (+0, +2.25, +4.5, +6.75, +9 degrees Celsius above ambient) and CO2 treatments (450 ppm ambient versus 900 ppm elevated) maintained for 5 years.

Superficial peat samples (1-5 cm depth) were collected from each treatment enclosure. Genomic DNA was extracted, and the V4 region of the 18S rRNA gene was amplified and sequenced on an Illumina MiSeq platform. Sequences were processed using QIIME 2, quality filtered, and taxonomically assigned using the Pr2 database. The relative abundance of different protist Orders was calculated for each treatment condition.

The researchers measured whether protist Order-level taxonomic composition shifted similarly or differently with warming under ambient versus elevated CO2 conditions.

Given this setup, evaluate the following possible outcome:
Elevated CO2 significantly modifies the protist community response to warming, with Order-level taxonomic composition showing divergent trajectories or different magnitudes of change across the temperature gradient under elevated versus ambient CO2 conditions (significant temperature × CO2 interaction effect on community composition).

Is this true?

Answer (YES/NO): NO